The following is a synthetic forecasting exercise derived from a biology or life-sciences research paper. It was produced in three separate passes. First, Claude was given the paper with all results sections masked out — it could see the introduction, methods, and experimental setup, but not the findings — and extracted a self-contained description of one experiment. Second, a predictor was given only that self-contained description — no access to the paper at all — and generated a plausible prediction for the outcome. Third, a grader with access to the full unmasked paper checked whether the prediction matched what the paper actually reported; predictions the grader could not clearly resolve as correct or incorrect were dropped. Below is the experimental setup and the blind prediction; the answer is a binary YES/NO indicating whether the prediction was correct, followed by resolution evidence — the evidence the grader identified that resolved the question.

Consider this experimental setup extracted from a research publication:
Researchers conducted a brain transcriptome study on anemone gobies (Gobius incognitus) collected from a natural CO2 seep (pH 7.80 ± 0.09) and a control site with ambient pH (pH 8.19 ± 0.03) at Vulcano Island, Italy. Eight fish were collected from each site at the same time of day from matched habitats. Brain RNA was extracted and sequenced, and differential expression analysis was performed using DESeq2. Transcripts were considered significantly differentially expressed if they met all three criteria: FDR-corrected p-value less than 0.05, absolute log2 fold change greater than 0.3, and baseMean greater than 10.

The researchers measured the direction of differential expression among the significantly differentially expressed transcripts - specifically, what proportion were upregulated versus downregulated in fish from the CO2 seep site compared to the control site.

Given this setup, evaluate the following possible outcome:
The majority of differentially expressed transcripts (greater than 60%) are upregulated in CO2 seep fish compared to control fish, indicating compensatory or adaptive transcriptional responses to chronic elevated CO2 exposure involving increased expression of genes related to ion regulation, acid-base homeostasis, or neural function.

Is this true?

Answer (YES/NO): YES